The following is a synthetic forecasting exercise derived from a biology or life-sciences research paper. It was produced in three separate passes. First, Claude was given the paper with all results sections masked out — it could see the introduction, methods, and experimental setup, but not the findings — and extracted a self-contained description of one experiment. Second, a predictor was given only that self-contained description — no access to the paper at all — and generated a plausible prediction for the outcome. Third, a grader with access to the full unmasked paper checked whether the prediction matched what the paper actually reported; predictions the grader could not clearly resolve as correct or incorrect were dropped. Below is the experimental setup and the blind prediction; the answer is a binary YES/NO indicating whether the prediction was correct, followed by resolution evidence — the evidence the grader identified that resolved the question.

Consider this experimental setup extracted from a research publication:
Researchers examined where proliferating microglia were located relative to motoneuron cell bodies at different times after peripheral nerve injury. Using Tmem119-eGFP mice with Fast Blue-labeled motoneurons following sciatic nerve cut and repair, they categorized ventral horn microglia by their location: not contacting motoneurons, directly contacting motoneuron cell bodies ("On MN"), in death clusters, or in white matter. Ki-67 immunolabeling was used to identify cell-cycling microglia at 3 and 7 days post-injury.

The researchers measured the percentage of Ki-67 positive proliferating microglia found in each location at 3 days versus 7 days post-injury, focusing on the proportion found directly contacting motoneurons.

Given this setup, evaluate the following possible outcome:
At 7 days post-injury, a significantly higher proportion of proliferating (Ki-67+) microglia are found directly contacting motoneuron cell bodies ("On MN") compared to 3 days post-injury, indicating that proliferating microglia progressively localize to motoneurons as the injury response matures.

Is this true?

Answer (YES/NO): YES